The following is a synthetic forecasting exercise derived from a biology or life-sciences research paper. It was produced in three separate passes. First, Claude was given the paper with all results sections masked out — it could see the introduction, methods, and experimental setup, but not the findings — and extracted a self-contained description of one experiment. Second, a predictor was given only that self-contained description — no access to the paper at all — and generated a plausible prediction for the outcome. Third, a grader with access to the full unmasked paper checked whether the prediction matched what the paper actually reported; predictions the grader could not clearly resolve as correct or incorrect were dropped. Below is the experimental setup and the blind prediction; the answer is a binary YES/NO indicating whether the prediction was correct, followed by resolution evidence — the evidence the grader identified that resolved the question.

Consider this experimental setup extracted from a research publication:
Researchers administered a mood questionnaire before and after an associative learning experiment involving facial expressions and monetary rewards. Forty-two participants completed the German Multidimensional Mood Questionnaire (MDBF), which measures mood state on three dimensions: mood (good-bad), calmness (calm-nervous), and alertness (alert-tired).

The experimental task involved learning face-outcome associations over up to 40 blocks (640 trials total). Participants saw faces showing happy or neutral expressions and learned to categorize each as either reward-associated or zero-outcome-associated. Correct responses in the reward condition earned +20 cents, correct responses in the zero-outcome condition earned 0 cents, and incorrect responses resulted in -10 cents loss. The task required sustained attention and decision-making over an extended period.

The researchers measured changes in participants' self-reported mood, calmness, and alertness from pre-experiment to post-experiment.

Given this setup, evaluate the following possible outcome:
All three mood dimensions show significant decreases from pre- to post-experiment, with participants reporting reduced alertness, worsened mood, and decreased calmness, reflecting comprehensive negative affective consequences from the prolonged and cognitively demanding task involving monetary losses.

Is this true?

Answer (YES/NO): NO